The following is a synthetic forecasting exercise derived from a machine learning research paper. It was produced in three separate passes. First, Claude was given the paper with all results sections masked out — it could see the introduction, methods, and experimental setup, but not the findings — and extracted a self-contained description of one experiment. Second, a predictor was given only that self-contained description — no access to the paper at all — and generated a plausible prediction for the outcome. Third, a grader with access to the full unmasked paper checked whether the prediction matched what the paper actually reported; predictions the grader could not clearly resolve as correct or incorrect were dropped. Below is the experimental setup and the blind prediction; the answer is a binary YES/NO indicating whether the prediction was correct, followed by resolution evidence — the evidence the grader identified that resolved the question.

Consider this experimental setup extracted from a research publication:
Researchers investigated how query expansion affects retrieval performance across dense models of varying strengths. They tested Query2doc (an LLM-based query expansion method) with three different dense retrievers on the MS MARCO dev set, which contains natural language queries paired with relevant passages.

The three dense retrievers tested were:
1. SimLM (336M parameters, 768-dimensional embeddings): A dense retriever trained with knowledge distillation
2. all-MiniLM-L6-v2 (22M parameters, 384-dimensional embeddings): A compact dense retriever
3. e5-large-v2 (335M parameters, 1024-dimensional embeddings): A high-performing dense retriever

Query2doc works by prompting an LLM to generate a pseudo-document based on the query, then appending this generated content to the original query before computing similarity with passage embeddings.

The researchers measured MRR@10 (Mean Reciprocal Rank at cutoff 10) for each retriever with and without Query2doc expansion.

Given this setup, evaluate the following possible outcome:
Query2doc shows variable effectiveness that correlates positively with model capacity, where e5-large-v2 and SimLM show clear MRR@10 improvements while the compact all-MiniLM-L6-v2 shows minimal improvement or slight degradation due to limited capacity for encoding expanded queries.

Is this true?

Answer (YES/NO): NO